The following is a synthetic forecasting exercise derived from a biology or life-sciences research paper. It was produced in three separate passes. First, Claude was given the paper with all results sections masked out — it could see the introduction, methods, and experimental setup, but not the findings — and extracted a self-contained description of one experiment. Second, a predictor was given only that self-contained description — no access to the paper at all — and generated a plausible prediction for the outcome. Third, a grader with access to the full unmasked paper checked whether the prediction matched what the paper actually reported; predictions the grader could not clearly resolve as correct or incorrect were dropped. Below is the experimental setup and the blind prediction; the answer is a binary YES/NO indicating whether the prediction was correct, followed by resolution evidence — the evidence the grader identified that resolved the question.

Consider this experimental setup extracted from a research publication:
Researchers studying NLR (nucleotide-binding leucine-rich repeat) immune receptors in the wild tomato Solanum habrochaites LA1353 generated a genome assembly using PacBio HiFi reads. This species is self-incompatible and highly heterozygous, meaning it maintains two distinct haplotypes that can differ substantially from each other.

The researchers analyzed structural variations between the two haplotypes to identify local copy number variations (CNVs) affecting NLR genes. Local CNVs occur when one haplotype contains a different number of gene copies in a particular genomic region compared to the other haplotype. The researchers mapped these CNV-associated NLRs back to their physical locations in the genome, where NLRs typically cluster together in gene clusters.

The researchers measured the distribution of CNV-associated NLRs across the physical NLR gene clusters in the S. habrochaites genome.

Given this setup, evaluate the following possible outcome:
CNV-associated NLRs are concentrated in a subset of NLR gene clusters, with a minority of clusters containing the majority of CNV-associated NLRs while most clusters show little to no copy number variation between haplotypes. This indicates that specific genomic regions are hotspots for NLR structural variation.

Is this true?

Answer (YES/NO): YES